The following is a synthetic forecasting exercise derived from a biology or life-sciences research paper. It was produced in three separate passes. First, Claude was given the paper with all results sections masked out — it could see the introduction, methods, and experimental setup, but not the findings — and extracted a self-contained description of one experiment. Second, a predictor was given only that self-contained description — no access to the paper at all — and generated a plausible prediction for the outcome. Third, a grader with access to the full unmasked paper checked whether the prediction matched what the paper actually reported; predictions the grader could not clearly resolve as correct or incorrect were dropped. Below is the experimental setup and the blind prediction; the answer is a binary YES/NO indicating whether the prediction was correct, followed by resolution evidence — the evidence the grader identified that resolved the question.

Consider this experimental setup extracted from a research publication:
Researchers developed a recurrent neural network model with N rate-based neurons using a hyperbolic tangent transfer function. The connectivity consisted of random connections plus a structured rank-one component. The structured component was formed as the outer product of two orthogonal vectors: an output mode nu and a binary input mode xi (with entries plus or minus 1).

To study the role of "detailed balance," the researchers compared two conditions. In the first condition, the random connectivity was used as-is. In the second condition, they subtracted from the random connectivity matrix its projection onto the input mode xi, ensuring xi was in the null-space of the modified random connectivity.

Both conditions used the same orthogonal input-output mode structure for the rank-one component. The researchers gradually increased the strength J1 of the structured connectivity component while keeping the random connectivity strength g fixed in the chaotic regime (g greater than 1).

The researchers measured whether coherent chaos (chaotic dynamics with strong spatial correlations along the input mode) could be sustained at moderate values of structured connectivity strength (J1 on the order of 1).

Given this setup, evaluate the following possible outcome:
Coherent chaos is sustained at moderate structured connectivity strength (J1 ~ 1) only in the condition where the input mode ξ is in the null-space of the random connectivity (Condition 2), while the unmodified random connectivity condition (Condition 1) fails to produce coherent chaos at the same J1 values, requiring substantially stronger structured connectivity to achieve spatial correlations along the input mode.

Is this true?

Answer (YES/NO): NO